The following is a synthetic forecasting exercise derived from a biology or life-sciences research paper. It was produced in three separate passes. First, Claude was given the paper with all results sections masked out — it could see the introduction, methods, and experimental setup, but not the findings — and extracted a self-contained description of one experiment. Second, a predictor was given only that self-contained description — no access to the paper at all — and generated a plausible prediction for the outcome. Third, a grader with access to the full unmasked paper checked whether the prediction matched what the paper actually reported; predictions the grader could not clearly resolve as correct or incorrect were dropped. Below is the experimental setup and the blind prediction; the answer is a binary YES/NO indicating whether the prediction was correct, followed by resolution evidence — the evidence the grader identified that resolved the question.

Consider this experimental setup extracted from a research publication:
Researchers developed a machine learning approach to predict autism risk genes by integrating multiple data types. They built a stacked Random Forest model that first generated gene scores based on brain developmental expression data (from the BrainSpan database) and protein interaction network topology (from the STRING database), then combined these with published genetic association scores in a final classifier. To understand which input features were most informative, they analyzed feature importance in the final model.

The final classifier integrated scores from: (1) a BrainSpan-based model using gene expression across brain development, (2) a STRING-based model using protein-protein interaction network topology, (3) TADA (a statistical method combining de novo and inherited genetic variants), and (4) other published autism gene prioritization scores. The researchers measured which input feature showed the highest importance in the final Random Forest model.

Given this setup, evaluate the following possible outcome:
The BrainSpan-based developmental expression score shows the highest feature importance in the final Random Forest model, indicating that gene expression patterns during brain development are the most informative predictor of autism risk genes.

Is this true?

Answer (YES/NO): NO